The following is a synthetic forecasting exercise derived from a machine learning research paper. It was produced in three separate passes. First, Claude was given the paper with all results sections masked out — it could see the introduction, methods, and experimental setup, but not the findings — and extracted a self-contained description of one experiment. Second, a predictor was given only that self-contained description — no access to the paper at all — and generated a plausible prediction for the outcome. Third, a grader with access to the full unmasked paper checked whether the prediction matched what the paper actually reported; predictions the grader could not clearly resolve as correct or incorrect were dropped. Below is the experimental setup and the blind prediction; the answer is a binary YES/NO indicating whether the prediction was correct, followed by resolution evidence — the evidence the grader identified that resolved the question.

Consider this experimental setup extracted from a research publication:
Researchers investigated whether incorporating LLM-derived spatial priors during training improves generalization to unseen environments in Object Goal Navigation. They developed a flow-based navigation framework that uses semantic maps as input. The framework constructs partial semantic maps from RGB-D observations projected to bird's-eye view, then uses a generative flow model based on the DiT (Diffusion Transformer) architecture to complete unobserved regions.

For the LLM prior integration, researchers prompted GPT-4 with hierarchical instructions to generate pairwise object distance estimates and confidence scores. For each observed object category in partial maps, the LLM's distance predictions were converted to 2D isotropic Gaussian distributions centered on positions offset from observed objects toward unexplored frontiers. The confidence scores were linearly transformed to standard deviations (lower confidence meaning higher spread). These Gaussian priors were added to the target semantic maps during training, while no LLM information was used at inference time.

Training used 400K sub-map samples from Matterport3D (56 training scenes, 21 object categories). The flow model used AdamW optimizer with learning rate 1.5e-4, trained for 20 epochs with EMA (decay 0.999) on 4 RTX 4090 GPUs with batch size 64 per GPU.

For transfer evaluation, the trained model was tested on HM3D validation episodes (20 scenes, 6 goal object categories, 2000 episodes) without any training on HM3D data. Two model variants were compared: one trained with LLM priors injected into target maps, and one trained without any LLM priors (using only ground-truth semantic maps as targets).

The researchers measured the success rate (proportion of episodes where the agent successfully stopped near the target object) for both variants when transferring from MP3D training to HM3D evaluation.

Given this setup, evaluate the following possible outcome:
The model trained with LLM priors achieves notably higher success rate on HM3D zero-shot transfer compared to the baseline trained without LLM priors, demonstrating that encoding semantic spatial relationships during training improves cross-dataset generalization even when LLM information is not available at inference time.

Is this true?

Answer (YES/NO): NO